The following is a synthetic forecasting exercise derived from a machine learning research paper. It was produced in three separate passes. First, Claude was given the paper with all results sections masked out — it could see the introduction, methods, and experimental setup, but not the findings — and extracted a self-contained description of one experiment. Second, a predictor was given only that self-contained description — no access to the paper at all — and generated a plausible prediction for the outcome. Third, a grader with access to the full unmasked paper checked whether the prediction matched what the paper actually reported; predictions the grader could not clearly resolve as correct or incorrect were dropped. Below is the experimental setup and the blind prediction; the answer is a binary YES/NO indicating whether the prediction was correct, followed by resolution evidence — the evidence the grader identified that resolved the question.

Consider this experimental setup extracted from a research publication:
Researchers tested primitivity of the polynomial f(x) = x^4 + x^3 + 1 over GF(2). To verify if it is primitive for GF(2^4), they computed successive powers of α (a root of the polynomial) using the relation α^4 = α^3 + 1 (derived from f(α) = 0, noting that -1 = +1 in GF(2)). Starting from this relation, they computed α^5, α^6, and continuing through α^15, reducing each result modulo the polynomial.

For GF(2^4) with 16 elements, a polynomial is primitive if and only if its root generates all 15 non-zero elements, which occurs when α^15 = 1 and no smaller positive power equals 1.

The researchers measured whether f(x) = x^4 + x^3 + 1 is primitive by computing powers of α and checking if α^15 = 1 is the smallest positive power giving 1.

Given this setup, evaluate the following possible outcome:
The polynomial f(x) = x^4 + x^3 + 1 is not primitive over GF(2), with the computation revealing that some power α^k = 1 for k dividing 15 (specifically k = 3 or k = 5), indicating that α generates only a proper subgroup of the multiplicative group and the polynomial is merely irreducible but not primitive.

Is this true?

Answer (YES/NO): NO